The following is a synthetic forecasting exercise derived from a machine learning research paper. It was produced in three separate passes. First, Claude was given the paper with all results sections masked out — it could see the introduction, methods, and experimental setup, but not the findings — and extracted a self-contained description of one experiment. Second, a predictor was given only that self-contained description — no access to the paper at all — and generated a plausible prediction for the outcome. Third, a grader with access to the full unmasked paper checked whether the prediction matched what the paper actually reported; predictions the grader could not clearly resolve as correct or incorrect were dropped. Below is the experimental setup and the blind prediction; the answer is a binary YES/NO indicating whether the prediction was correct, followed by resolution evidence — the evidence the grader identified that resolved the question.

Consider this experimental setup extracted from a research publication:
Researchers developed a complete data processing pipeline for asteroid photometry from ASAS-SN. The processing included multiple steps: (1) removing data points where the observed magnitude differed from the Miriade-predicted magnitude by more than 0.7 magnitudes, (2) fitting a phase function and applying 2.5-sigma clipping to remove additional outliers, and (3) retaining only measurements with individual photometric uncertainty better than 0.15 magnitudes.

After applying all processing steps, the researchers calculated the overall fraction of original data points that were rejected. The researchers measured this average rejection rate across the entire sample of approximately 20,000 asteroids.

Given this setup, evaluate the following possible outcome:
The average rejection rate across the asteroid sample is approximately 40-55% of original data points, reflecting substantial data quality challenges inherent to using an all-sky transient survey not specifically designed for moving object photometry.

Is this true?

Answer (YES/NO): NO